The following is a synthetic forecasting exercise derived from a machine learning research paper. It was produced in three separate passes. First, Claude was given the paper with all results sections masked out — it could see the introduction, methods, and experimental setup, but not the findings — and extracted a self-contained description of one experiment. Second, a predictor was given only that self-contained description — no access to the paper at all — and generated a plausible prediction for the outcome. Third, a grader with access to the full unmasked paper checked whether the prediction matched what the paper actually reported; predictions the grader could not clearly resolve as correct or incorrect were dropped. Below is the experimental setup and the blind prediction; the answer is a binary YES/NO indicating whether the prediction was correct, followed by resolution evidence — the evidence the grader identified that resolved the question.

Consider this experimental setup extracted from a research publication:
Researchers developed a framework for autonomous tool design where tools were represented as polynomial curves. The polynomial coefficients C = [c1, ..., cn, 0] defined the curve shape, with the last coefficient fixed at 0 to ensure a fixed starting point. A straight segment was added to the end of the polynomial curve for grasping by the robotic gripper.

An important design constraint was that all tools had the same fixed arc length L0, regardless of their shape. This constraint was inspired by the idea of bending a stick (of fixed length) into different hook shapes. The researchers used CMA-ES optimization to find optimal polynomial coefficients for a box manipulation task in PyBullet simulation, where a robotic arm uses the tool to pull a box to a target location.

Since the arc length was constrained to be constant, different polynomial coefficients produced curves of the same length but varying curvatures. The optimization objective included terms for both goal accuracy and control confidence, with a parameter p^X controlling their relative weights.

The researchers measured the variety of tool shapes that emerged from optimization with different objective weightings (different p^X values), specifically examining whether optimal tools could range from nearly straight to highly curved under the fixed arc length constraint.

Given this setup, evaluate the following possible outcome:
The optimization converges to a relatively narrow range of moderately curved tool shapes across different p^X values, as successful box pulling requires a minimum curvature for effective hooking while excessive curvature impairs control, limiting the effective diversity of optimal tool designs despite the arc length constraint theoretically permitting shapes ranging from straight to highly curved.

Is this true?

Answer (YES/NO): NO